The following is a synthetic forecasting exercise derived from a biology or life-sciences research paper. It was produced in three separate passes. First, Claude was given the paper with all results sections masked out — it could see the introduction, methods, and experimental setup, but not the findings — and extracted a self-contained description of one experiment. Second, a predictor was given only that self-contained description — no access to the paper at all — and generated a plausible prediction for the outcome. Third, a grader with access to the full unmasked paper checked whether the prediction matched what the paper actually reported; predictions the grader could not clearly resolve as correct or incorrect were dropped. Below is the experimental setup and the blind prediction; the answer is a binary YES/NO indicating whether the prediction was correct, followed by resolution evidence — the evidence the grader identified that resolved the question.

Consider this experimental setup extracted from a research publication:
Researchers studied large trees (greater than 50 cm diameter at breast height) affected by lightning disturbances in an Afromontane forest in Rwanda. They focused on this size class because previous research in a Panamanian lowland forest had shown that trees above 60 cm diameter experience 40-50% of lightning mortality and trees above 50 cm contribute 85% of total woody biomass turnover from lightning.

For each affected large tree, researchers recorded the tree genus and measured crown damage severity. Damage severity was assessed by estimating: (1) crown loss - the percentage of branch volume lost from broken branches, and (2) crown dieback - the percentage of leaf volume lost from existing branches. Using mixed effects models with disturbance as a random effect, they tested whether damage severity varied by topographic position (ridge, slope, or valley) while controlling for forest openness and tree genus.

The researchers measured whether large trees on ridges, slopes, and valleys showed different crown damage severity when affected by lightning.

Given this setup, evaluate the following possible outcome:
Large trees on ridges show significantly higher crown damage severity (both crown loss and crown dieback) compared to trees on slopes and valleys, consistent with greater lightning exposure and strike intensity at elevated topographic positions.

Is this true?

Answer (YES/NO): NO